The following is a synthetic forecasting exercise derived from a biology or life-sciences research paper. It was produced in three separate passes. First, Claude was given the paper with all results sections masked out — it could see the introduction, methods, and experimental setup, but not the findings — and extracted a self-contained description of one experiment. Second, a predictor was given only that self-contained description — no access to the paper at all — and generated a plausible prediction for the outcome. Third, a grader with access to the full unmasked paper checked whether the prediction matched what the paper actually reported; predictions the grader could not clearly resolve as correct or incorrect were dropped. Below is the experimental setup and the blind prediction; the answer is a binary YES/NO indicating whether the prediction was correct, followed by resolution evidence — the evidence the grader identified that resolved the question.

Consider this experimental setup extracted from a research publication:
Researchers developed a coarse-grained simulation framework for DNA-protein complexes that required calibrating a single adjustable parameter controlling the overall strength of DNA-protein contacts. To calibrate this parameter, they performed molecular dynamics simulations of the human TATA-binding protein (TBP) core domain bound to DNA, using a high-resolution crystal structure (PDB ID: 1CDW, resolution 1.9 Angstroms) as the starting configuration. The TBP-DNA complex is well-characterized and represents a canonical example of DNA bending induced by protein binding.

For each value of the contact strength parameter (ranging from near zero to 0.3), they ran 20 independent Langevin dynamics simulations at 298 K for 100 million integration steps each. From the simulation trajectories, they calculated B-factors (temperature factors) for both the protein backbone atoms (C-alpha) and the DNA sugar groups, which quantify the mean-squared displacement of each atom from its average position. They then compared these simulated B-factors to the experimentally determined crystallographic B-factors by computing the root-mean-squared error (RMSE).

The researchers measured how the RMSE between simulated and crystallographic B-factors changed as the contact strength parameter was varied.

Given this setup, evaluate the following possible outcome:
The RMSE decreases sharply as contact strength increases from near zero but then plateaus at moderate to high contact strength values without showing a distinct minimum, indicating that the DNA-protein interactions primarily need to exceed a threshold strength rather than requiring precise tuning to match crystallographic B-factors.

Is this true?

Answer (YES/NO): YES